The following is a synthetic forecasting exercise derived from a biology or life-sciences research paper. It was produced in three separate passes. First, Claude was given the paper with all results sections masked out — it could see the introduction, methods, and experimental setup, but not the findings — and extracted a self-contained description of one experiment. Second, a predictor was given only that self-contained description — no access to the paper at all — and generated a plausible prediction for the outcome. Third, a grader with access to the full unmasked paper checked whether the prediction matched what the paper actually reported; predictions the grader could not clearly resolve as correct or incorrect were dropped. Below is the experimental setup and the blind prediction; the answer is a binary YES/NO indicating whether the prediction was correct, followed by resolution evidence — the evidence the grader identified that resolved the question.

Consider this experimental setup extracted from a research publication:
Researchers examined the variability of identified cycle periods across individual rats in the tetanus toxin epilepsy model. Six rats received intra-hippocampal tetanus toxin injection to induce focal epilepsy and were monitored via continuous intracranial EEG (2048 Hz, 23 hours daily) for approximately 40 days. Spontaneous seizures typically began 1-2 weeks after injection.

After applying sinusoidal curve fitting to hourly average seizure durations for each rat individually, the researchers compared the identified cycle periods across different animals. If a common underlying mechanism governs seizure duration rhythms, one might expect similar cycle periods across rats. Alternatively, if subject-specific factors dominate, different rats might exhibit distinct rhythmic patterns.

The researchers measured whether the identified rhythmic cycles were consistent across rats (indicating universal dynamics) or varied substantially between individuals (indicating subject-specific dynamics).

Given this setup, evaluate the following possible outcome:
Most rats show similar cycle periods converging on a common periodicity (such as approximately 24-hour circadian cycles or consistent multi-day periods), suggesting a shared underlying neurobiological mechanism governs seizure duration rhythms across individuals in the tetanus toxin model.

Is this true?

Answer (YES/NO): NO